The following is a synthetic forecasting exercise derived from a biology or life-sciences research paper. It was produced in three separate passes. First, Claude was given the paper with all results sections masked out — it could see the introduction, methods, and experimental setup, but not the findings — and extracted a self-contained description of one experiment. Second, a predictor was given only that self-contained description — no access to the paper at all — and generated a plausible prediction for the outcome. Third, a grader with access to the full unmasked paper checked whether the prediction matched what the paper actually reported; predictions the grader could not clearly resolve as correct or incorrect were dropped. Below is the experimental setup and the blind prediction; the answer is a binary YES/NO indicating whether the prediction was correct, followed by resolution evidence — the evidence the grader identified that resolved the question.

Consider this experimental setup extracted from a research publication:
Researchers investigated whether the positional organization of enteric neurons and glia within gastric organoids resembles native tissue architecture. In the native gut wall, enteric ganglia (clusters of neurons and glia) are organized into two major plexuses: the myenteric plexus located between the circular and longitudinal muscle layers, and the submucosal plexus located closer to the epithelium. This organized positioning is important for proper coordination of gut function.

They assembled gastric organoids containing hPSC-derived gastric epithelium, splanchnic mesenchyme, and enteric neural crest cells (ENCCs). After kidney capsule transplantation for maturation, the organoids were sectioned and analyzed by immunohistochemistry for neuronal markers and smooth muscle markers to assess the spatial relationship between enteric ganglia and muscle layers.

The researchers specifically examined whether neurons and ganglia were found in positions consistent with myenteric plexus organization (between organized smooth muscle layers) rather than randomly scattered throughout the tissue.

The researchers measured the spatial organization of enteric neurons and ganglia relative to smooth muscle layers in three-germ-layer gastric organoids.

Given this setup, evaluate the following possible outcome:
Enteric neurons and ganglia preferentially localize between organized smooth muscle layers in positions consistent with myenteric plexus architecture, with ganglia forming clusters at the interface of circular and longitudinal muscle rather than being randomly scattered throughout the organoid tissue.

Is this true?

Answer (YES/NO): YES